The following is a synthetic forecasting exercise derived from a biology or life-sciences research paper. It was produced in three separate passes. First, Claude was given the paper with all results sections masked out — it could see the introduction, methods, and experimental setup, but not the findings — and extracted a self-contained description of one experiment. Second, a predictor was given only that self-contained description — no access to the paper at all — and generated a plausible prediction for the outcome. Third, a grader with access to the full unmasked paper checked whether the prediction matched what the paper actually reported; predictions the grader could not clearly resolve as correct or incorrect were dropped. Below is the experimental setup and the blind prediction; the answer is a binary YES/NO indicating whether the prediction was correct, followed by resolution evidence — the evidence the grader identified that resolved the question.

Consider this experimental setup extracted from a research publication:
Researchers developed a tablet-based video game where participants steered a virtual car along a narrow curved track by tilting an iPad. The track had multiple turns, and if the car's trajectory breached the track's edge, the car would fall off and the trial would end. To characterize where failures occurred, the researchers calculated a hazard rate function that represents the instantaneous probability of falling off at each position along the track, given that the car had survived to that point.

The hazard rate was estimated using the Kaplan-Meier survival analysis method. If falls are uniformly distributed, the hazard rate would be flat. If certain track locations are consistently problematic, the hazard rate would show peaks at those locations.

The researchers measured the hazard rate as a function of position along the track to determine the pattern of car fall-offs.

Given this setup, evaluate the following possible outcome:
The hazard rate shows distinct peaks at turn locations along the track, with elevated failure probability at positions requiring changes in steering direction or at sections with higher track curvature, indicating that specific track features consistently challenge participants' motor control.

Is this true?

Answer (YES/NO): YES